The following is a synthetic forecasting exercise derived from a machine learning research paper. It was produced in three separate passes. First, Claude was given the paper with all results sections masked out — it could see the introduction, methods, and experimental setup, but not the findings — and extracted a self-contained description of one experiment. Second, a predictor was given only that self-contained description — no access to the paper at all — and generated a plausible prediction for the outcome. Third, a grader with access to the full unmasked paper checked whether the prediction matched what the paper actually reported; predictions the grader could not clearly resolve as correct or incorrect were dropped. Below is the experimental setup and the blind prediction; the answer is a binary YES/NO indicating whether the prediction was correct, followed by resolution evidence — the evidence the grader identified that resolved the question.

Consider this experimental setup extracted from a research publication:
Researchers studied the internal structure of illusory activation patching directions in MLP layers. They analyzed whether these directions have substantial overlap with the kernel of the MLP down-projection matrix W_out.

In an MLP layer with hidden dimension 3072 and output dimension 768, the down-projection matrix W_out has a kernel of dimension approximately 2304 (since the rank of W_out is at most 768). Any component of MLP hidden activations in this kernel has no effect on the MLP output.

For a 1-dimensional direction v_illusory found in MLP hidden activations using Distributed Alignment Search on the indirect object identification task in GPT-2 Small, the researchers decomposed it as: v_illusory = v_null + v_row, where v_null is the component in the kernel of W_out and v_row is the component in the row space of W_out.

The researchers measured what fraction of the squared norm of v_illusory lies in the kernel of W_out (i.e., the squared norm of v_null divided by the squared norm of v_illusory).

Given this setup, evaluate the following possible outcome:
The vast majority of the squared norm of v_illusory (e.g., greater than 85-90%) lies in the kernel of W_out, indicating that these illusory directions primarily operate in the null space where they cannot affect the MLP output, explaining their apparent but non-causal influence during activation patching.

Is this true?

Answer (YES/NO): NO